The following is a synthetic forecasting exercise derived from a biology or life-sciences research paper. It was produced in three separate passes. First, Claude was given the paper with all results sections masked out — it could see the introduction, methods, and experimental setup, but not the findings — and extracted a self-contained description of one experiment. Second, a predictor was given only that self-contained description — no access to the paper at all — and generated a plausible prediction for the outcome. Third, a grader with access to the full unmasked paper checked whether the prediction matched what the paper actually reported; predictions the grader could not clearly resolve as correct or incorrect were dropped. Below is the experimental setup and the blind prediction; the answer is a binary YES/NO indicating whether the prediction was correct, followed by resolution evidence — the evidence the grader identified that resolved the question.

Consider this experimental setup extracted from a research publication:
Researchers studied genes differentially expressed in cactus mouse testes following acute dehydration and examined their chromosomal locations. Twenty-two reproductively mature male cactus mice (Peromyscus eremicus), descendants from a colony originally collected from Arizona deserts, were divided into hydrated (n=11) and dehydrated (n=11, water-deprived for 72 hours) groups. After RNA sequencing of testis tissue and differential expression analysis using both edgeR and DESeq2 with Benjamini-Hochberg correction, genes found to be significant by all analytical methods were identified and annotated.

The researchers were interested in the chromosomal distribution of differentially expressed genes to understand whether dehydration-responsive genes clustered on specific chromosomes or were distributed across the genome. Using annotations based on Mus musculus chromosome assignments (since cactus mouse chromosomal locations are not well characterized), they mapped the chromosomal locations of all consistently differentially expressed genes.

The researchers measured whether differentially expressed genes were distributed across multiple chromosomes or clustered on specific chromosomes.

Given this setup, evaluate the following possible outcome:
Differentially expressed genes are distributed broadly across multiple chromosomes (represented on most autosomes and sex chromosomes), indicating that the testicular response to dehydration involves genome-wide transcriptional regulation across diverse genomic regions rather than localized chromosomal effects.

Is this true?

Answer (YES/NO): NO